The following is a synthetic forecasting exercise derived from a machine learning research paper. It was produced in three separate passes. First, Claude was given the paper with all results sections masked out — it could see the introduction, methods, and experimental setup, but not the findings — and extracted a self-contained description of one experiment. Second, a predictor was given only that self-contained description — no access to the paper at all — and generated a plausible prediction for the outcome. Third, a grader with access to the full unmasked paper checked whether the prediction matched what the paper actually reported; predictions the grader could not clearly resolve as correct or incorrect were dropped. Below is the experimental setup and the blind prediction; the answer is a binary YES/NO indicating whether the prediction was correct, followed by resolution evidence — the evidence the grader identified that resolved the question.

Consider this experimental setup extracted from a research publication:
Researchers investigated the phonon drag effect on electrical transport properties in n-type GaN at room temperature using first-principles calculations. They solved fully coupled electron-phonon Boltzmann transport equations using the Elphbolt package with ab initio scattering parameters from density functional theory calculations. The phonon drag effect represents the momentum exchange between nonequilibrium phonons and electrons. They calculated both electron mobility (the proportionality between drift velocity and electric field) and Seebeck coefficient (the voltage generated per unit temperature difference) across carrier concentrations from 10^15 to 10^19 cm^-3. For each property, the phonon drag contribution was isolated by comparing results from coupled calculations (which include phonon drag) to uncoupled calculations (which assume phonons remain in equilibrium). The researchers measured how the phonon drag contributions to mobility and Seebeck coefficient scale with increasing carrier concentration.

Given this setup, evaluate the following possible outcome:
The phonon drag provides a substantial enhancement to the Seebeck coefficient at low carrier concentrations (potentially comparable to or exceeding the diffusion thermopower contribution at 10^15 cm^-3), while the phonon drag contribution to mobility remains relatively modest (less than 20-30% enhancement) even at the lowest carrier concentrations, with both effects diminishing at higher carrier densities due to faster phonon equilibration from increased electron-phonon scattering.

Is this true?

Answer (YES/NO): NO